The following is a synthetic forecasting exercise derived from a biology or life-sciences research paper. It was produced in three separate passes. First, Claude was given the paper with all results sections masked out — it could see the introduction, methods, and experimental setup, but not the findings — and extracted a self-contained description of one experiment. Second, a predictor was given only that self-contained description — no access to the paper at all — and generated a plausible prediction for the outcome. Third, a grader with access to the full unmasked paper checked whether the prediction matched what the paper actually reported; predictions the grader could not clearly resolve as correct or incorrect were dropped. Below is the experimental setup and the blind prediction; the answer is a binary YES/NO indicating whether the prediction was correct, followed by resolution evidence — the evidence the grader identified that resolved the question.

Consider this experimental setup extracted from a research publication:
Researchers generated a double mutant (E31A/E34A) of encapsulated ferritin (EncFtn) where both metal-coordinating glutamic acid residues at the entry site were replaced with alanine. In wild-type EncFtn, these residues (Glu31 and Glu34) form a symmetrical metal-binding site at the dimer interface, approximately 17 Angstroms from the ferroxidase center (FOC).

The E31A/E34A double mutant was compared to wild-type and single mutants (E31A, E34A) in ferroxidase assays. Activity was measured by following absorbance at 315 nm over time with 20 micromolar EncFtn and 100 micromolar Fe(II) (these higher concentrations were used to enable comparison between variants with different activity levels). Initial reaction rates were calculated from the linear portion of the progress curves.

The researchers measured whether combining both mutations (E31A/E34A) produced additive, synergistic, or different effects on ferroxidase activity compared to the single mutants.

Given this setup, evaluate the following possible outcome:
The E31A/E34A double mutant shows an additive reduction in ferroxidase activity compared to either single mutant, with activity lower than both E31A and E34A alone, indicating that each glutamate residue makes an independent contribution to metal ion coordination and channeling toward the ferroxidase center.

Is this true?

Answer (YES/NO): NO